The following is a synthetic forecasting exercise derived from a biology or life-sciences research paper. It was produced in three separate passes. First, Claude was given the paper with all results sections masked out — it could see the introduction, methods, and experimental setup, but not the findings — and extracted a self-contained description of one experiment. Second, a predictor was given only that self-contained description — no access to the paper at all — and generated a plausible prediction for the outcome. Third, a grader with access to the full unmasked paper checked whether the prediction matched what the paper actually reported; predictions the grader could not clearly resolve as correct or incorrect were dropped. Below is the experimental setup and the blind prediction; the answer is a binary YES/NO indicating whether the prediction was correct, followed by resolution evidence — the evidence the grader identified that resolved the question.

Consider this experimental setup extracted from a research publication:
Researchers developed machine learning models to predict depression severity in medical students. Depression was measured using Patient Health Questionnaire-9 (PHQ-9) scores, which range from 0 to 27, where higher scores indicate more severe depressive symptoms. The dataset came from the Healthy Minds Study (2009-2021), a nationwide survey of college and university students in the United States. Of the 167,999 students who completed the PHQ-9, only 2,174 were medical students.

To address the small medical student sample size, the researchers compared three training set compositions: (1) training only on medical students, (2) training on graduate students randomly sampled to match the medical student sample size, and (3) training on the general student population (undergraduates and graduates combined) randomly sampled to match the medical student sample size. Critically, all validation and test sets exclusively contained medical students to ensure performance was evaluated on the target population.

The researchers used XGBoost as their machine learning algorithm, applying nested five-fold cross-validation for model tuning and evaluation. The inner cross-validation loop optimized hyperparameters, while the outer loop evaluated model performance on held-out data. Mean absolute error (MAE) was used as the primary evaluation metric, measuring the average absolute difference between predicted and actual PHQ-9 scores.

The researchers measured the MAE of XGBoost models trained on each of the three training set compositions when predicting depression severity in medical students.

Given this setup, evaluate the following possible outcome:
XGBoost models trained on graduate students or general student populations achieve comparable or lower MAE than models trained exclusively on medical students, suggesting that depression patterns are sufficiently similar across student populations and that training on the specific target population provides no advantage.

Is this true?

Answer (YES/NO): YES